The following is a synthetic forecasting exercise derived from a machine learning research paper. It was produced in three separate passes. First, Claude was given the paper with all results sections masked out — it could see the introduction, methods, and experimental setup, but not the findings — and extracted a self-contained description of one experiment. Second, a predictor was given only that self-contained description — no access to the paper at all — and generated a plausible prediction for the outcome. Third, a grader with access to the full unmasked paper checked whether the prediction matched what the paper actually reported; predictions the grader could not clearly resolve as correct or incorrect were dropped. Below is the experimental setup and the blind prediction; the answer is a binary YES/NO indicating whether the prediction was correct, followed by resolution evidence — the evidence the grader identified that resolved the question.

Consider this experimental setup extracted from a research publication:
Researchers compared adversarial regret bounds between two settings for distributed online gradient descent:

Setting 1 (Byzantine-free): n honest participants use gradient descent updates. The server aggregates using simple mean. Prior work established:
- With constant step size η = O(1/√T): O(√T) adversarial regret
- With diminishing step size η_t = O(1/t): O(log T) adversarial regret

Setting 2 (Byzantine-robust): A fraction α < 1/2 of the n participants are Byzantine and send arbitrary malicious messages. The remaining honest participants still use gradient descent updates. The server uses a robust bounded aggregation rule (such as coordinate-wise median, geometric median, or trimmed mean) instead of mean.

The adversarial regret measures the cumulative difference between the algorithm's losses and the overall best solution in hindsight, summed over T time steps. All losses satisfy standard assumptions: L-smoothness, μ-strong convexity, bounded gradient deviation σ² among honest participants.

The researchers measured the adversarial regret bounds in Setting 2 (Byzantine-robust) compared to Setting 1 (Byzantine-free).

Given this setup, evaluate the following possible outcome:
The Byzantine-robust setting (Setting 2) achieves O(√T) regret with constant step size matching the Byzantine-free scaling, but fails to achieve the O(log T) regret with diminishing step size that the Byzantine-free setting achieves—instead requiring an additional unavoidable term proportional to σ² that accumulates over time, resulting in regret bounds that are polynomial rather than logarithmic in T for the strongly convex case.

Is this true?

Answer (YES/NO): NO